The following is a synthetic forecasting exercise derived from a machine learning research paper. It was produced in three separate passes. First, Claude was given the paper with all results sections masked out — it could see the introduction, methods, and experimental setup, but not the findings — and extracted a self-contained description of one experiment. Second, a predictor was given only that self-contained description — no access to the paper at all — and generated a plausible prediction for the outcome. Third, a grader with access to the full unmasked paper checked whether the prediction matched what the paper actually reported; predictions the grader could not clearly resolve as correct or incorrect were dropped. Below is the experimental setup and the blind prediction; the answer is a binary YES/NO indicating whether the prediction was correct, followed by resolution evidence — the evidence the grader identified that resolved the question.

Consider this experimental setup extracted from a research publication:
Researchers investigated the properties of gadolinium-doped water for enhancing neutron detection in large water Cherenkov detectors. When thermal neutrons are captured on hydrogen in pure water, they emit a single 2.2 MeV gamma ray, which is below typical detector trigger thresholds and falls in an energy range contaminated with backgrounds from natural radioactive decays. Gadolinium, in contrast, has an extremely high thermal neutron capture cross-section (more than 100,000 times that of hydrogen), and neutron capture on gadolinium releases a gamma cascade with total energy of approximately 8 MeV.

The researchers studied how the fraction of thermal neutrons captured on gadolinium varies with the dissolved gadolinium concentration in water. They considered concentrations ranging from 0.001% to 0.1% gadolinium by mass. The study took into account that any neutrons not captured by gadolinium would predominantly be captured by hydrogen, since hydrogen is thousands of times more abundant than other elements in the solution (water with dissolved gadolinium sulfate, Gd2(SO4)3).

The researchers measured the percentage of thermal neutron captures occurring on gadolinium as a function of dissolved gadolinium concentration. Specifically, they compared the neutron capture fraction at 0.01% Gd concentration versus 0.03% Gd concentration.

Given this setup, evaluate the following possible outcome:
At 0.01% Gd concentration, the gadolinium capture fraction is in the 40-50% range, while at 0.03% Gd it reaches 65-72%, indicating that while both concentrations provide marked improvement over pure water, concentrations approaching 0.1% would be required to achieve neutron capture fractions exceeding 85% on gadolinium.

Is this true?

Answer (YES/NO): NO